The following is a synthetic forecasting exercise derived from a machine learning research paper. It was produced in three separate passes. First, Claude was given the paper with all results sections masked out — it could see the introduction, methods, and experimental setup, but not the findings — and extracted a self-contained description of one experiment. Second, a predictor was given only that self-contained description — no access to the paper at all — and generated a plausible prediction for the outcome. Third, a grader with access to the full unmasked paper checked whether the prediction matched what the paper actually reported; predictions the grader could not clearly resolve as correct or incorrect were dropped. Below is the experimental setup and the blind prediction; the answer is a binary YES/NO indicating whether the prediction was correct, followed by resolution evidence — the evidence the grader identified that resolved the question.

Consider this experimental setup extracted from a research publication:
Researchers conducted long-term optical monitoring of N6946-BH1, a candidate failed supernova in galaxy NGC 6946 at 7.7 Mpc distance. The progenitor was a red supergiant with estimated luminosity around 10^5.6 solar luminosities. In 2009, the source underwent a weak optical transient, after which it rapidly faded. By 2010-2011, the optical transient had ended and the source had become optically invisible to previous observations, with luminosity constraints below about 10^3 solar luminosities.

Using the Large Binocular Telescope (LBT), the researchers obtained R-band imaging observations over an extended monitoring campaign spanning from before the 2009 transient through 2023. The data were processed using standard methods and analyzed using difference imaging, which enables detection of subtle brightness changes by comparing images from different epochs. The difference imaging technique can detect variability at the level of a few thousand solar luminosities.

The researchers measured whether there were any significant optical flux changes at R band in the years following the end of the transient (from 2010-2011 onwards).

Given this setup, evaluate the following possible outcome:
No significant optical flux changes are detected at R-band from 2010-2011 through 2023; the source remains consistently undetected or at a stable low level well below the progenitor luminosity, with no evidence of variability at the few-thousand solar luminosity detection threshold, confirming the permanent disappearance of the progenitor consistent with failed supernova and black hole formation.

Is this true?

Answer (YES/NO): YES